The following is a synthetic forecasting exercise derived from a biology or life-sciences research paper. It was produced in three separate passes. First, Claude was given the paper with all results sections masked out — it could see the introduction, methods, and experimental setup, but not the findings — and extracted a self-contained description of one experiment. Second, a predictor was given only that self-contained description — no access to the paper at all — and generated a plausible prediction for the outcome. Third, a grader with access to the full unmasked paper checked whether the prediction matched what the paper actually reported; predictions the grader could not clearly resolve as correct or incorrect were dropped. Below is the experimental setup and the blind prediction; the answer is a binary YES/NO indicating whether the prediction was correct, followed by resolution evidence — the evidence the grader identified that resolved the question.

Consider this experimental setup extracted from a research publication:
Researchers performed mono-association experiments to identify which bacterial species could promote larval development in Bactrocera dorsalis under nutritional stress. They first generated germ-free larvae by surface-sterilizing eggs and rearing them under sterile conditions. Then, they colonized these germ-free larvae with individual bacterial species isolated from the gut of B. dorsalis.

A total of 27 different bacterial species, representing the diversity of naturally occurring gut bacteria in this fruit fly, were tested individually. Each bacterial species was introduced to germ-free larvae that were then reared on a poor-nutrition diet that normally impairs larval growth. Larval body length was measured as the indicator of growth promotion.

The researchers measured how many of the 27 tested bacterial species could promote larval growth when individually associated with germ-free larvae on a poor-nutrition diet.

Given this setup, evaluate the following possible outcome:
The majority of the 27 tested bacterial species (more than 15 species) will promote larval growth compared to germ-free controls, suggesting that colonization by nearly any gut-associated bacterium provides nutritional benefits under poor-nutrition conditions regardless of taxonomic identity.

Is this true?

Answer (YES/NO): NO